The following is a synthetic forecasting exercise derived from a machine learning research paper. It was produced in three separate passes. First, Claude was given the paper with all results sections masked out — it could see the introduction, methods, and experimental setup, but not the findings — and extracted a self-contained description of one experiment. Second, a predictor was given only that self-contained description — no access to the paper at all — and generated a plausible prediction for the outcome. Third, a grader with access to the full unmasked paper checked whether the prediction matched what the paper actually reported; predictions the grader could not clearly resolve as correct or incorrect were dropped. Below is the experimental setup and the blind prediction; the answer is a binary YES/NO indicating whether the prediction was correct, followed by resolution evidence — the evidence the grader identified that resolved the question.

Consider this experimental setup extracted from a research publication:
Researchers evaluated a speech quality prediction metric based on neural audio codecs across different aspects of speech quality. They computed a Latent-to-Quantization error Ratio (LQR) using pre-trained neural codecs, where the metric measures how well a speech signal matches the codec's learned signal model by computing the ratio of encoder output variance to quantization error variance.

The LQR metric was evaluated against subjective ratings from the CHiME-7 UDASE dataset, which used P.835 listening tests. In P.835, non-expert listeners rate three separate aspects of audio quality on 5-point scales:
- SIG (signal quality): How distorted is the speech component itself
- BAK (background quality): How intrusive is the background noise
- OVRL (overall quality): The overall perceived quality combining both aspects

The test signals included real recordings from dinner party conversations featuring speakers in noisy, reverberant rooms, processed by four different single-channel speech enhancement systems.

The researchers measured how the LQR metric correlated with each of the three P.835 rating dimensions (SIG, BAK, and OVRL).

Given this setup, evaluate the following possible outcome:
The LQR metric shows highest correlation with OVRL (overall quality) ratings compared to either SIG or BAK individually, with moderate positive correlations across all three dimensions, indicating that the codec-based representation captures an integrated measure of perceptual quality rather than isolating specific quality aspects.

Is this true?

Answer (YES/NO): NO